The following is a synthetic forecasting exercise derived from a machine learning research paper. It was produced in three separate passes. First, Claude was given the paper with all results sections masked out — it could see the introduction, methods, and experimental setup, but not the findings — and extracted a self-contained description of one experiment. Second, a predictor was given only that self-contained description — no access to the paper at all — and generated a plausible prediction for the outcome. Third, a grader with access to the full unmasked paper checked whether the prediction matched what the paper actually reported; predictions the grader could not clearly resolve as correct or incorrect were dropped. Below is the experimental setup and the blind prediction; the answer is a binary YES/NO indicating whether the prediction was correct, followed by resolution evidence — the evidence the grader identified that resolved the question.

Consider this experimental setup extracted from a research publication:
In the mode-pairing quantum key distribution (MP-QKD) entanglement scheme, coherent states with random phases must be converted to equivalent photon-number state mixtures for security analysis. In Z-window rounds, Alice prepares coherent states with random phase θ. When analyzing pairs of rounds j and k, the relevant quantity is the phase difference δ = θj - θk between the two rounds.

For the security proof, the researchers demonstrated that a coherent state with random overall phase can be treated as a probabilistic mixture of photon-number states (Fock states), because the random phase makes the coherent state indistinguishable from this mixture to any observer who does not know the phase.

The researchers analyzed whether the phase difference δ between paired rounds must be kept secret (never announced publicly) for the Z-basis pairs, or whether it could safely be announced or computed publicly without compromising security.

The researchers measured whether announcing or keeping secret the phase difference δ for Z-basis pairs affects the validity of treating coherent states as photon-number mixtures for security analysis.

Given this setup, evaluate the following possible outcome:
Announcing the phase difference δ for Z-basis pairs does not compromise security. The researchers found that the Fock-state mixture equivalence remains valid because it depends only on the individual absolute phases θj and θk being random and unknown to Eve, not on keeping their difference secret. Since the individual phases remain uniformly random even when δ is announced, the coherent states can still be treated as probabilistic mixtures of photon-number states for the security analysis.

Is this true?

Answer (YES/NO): YES